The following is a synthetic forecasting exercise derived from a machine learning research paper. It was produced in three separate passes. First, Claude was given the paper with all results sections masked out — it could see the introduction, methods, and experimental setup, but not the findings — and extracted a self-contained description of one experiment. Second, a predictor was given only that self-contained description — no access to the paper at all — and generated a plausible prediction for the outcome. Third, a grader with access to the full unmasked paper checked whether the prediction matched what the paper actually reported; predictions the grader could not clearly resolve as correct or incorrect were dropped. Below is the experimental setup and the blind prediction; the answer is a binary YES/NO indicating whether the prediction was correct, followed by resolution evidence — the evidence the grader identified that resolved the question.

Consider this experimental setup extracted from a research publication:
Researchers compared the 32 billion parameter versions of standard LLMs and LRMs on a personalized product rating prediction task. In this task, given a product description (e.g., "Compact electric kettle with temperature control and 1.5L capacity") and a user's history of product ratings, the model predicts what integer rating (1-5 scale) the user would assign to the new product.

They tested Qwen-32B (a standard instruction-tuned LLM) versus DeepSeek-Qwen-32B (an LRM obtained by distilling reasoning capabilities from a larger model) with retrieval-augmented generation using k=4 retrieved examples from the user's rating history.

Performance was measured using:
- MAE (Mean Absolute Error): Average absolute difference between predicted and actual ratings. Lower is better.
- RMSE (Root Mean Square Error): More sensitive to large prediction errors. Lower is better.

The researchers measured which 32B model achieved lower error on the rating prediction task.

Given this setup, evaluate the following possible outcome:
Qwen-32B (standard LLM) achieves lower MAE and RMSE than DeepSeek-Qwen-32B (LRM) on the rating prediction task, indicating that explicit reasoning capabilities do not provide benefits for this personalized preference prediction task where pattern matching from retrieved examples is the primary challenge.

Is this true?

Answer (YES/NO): NO